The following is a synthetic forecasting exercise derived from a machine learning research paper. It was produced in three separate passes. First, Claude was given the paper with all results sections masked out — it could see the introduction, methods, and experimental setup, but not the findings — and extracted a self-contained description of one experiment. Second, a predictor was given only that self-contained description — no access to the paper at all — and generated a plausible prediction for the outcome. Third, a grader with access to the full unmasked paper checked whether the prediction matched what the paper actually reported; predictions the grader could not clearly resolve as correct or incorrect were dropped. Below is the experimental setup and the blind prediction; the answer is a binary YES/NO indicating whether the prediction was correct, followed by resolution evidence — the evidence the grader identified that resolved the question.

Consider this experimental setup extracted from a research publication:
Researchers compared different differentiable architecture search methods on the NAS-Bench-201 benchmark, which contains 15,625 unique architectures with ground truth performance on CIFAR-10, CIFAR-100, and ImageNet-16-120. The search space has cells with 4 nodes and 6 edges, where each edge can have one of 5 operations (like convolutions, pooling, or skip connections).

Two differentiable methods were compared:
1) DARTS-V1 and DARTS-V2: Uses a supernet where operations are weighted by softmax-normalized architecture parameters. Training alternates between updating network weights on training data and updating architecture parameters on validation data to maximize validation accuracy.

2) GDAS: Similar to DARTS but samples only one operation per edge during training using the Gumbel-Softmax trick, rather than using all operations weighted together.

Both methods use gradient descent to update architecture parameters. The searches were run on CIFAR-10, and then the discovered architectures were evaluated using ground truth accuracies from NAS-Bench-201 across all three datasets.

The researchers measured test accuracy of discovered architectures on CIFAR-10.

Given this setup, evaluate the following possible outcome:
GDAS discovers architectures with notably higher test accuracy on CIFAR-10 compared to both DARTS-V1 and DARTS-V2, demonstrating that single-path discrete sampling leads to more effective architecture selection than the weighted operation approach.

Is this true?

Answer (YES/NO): YES